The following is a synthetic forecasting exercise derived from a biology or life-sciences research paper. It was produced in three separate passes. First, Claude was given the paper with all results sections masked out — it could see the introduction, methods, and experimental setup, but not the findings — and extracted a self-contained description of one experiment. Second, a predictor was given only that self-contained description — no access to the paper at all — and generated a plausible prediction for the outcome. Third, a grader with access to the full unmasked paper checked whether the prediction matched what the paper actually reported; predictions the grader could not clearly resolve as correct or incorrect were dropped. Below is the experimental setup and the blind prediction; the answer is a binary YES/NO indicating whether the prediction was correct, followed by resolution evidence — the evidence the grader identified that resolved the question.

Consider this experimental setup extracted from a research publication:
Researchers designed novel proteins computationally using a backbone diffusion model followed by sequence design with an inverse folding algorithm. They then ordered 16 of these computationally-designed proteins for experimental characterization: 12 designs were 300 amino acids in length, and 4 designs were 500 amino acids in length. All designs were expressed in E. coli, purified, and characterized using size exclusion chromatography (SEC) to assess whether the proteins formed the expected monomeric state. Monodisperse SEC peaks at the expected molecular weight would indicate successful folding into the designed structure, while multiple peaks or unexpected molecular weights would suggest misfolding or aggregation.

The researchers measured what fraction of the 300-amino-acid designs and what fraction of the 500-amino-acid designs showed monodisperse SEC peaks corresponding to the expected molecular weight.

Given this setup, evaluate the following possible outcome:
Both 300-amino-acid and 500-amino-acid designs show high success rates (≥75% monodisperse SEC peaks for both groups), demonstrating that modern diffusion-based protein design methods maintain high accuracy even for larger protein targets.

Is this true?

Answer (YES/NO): YES